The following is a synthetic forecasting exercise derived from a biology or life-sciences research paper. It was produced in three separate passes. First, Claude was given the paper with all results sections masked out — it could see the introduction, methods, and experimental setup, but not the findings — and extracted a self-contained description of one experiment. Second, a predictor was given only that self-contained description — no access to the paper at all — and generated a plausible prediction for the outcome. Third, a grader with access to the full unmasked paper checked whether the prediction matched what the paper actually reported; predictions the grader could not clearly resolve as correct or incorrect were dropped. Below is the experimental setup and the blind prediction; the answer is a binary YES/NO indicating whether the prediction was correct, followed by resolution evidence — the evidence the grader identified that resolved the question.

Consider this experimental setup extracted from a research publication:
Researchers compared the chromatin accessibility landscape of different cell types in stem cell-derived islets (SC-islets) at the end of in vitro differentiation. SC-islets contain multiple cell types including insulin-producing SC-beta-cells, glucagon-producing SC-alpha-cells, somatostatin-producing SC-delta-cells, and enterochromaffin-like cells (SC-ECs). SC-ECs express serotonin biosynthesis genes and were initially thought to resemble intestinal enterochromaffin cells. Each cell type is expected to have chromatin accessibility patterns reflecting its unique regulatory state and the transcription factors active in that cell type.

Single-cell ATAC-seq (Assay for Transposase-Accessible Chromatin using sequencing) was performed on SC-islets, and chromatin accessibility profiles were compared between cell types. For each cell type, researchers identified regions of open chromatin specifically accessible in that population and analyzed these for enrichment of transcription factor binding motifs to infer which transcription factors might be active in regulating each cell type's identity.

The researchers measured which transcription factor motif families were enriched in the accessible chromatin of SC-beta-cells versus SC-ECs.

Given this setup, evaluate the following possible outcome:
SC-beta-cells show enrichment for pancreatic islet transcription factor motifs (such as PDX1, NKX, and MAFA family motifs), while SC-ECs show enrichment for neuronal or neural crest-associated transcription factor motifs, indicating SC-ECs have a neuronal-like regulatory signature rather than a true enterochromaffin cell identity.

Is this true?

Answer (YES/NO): NO